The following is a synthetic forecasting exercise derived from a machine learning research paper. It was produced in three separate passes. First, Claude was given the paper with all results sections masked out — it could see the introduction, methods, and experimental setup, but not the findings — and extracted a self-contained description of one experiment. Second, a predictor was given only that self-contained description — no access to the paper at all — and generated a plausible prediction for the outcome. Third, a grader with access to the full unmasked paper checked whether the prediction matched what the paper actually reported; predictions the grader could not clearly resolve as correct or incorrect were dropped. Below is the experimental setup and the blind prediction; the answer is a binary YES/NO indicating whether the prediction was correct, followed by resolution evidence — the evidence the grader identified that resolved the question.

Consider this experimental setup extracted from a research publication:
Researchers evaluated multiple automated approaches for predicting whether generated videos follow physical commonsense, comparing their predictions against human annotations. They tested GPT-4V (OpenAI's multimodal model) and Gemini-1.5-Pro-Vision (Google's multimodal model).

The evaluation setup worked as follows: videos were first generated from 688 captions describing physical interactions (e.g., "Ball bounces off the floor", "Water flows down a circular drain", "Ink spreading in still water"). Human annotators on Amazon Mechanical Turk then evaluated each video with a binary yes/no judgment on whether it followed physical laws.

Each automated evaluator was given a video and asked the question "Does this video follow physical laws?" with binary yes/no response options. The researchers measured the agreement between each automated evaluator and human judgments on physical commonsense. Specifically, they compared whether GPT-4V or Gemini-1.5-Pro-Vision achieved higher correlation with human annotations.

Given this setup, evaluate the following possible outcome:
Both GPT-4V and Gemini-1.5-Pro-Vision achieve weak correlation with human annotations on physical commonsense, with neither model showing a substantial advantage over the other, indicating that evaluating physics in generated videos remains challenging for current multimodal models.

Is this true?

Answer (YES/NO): YES